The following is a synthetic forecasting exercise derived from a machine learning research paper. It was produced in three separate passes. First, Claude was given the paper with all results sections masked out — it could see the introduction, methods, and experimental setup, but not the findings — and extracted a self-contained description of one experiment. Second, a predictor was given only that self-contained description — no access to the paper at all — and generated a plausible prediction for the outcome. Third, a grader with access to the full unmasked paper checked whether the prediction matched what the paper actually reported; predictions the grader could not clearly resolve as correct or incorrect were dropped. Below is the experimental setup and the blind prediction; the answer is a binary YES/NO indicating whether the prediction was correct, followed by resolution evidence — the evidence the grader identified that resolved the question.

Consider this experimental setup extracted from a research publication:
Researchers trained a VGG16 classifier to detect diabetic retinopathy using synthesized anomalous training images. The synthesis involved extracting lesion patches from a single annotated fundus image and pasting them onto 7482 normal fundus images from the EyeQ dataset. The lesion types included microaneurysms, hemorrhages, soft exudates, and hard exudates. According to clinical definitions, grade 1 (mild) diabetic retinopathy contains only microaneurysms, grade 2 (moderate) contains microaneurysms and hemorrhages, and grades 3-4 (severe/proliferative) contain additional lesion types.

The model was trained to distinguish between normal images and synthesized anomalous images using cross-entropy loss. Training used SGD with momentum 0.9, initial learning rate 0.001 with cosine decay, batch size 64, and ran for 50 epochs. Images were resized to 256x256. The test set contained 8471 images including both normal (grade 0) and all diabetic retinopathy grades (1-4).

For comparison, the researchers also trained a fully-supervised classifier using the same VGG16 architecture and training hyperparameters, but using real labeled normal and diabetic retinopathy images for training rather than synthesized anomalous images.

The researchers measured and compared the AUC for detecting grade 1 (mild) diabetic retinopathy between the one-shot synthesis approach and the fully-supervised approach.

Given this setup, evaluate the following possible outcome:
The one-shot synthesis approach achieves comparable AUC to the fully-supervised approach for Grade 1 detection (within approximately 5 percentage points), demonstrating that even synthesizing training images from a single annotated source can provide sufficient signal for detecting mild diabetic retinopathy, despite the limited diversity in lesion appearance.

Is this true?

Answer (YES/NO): NO